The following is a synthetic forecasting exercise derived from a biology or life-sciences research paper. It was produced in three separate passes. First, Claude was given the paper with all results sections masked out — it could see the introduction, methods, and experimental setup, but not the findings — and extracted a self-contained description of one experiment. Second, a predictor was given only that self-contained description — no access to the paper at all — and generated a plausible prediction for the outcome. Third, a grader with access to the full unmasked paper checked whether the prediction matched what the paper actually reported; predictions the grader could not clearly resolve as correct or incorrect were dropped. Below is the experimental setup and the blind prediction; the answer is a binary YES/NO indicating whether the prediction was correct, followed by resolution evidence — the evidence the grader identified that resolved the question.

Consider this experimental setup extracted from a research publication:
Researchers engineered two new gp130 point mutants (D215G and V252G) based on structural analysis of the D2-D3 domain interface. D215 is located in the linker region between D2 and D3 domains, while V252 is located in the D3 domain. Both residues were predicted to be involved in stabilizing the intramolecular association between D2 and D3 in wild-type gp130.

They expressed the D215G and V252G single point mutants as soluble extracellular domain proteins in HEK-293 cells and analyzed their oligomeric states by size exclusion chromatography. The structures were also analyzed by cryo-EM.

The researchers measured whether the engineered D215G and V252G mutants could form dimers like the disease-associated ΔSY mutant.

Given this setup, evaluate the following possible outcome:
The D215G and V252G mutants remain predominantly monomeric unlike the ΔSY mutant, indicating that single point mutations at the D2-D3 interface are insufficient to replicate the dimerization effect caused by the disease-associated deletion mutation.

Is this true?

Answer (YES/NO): NO